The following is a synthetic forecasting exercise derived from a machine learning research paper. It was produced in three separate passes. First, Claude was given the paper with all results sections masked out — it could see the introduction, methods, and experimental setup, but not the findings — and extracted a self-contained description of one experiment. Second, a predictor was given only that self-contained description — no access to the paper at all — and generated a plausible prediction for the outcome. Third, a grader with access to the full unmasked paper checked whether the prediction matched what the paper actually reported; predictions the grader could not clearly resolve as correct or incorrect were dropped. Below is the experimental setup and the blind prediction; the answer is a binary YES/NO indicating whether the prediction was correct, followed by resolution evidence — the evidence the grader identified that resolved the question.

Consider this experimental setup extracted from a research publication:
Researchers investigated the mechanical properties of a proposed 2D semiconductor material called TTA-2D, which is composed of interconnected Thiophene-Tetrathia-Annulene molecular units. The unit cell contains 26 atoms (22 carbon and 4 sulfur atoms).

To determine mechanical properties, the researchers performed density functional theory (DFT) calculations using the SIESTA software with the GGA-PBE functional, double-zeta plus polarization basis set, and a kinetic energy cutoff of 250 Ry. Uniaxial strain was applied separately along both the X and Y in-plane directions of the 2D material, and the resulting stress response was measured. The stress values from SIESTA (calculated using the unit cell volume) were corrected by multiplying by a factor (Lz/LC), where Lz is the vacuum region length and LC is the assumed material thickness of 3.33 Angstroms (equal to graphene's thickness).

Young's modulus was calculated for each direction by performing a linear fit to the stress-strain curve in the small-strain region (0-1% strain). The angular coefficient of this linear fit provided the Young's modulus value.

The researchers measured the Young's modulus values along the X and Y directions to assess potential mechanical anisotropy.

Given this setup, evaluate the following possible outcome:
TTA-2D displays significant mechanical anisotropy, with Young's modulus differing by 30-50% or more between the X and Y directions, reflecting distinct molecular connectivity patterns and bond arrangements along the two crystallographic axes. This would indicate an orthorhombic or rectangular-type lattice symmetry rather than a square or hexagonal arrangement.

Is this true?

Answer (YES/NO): YES